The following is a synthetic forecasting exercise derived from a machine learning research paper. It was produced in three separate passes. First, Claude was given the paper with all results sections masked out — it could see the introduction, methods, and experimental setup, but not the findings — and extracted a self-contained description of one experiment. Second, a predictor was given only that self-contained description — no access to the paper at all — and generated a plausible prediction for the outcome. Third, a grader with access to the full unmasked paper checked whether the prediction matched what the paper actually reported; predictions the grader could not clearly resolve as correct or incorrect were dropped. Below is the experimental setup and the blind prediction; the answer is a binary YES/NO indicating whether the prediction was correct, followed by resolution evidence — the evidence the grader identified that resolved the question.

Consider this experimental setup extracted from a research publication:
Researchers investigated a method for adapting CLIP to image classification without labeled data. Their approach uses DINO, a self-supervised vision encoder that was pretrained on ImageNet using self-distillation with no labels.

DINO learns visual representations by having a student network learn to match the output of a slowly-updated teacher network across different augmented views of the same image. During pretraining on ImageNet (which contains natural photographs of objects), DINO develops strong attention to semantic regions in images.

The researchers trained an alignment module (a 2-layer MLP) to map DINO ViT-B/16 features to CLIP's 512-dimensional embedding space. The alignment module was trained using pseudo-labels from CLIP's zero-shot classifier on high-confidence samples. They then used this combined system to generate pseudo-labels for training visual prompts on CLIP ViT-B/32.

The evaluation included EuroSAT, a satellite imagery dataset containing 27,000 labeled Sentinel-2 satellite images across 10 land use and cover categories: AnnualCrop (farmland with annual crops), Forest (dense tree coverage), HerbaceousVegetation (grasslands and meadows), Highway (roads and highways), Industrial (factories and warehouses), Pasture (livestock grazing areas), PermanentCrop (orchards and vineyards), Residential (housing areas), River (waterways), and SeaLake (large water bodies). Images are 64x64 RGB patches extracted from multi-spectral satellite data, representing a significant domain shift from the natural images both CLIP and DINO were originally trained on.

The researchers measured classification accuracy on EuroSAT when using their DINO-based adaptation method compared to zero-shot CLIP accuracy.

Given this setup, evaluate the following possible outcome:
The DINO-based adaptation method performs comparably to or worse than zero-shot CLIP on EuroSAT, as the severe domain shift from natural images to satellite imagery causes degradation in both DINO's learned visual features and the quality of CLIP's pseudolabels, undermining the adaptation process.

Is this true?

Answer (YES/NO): NO